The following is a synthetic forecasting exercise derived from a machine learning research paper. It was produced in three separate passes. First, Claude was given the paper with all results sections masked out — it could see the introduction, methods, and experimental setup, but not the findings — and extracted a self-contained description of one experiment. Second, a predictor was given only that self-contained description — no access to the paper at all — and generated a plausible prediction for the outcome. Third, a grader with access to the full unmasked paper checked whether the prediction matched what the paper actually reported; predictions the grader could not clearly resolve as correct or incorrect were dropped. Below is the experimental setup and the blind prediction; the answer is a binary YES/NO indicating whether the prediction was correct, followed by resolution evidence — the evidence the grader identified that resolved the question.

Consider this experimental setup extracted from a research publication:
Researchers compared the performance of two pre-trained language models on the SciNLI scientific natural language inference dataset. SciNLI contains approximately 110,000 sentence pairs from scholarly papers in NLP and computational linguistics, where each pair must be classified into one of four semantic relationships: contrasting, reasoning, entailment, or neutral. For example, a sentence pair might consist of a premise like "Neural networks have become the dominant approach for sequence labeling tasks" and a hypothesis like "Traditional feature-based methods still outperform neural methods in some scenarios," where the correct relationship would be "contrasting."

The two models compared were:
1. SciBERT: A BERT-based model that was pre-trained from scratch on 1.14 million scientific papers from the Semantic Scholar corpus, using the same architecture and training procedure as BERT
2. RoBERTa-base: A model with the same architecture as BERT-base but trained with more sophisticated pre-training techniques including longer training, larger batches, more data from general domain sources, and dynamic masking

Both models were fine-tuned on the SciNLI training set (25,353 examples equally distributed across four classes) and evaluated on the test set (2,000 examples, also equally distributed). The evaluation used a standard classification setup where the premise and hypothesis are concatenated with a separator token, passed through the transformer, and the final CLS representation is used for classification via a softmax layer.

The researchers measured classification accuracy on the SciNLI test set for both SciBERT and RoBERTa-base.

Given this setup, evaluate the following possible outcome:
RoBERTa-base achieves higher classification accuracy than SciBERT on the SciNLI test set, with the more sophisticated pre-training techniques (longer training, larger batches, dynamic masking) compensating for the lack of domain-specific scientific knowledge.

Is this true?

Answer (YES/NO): YES